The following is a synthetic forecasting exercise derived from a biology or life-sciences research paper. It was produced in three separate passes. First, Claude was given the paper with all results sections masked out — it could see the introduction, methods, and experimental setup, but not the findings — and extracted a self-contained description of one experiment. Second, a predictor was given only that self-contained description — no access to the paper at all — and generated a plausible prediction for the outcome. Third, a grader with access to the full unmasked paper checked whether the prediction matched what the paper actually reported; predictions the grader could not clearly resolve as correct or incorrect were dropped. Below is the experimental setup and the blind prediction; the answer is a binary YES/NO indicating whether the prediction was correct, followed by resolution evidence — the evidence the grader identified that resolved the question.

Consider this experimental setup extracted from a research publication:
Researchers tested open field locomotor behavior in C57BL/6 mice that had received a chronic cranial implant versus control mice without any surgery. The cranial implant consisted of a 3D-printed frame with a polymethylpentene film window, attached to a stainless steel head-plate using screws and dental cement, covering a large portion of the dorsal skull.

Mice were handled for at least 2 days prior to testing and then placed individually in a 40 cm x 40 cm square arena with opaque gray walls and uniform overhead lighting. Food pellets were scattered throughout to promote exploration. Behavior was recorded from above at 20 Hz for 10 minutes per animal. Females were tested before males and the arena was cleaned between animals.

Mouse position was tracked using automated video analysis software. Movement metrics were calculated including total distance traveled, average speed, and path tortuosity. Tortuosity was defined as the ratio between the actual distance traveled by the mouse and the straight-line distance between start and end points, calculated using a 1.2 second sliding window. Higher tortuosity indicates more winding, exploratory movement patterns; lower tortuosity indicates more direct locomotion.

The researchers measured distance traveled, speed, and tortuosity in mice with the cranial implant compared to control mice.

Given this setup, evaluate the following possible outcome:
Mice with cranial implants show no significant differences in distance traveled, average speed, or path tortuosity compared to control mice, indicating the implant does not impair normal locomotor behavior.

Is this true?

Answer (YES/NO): YES